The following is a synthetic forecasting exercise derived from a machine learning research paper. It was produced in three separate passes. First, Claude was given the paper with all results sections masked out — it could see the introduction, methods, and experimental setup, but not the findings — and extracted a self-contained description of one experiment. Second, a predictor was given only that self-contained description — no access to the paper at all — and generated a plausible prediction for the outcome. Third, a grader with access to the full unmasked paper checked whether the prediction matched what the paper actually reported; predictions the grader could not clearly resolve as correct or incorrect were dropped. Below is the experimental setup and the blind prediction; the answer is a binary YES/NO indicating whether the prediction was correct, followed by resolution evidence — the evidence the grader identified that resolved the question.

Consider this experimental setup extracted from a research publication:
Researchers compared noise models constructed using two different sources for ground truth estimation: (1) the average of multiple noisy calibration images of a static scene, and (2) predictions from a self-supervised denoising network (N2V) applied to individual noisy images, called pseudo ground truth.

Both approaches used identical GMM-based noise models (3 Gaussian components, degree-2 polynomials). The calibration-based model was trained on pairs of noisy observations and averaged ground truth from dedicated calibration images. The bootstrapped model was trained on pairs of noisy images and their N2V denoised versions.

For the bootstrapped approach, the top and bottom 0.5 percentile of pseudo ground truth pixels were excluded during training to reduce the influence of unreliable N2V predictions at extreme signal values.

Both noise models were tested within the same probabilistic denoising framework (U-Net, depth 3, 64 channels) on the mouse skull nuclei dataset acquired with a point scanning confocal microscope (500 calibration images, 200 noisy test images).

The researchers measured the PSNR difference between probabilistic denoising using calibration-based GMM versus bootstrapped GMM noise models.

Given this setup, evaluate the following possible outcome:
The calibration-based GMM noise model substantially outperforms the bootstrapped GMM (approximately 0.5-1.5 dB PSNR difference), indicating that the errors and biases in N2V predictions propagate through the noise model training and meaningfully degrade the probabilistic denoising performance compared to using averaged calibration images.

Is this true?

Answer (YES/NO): NO